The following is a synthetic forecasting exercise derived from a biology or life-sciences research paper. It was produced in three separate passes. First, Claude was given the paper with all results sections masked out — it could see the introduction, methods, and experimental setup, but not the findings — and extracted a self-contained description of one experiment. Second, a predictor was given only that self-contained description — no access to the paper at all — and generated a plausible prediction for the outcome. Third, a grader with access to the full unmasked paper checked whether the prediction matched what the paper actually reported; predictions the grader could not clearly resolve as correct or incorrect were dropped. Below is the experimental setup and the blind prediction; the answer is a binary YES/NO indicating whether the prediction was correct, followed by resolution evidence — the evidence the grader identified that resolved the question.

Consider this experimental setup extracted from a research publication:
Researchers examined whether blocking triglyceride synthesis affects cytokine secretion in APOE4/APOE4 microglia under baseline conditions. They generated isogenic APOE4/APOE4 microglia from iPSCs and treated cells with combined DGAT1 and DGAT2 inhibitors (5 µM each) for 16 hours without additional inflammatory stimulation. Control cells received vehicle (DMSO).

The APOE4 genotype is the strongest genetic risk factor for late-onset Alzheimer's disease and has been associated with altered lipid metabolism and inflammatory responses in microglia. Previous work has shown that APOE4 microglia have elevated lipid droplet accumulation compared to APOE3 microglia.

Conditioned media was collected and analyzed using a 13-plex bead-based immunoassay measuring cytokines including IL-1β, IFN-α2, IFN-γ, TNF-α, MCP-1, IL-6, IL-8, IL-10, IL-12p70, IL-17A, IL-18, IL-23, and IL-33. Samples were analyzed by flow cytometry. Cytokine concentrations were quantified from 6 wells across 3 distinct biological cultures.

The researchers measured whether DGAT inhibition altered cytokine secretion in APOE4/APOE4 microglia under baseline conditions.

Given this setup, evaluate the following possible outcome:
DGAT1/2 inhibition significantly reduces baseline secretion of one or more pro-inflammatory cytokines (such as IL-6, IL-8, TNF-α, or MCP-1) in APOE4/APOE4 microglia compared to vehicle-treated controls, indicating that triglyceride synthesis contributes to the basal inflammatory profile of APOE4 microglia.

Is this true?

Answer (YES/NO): YES